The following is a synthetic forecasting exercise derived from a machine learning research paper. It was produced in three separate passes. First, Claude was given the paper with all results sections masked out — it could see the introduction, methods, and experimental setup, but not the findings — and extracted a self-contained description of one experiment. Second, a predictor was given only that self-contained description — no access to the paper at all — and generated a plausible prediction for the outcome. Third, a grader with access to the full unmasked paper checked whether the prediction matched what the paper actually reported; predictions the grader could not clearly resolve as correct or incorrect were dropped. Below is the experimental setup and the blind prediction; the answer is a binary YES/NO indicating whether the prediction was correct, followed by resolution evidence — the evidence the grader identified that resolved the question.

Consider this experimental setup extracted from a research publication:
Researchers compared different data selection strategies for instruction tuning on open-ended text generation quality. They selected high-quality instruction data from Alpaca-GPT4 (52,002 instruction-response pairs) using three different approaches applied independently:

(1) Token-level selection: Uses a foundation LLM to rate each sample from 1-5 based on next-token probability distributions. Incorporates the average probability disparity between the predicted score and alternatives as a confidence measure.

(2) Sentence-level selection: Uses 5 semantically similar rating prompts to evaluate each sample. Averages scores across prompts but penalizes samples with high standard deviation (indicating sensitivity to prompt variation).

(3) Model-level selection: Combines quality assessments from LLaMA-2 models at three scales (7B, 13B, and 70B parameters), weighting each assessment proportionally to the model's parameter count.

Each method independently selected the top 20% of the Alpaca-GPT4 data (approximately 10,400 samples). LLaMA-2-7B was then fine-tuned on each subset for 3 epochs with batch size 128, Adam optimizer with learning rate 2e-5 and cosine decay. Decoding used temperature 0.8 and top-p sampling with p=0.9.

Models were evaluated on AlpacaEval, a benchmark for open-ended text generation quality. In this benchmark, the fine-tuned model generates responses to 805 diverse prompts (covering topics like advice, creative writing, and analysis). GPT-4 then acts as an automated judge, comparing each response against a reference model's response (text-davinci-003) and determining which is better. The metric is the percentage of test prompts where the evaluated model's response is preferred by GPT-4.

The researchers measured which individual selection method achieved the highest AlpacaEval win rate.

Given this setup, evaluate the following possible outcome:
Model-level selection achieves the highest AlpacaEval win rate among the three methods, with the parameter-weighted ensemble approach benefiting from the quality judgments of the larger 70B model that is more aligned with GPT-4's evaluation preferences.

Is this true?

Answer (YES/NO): YES